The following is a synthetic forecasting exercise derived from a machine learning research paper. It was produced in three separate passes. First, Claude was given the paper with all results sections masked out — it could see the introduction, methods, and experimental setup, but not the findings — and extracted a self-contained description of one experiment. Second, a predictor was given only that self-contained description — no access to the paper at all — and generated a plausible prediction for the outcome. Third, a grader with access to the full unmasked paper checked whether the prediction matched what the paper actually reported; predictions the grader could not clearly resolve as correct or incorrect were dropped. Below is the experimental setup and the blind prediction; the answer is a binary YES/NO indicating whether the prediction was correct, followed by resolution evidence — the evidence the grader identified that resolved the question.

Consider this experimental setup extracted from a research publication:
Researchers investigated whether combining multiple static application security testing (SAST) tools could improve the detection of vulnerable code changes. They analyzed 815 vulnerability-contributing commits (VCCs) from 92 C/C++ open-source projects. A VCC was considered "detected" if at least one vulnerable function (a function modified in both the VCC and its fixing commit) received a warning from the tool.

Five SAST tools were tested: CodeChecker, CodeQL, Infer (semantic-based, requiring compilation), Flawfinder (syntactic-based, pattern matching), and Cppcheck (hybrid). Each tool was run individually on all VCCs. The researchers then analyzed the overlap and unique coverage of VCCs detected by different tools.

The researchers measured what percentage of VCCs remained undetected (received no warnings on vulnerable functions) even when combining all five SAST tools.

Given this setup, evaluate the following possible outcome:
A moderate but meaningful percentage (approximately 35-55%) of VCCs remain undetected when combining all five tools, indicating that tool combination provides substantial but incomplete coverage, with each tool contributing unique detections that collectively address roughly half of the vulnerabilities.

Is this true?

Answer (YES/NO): NO